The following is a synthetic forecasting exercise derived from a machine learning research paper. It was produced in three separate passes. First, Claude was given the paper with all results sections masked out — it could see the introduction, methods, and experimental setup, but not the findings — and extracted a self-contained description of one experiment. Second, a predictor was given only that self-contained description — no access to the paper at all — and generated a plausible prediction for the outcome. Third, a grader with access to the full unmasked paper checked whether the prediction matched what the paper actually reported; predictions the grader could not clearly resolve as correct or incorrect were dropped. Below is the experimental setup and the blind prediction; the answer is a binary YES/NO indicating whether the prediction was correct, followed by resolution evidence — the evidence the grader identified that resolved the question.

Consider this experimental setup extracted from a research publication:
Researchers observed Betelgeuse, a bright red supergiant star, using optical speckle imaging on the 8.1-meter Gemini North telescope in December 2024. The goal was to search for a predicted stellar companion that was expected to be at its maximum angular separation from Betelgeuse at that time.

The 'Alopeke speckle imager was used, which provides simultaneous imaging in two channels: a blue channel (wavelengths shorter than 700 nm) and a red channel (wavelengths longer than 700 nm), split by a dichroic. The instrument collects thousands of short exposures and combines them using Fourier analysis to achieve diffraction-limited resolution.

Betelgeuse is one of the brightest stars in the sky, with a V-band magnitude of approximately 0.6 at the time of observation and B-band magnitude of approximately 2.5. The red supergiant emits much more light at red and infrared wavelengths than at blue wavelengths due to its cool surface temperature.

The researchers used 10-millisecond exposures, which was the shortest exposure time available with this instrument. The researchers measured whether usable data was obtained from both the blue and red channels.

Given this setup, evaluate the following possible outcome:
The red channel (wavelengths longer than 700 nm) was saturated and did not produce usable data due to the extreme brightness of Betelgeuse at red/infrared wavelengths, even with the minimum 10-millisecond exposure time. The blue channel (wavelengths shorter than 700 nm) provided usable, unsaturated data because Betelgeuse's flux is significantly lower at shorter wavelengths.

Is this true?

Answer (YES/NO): YES